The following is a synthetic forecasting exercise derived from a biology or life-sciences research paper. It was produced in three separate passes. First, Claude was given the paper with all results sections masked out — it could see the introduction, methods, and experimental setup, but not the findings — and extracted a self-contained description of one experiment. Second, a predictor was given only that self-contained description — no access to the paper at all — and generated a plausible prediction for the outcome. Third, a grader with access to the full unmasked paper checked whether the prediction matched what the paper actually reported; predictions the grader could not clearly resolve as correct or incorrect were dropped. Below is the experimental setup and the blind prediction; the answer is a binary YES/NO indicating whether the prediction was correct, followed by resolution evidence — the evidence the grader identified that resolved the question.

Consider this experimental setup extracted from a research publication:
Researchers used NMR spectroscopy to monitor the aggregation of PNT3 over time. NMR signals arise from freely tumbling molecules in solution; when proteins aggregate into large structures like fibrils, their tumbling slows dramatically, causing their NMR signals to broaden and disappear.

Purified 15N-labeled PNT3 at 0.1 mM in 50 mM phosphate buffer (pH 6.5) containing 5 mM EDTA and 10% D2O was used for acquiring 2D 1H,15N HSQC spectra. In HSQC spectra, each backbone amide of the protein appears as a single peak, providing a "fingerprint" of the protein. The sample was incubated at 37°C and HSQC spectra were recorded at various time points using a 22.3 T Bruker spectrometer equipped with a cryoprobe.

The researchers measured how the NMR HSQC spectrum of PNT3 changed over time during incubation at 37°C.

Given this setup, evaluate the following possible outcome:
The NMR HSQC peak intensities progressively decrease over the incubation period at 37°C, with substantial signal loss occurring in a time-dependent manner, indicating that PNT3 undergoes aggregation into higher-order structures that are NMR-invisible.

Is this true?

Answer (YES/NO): YES